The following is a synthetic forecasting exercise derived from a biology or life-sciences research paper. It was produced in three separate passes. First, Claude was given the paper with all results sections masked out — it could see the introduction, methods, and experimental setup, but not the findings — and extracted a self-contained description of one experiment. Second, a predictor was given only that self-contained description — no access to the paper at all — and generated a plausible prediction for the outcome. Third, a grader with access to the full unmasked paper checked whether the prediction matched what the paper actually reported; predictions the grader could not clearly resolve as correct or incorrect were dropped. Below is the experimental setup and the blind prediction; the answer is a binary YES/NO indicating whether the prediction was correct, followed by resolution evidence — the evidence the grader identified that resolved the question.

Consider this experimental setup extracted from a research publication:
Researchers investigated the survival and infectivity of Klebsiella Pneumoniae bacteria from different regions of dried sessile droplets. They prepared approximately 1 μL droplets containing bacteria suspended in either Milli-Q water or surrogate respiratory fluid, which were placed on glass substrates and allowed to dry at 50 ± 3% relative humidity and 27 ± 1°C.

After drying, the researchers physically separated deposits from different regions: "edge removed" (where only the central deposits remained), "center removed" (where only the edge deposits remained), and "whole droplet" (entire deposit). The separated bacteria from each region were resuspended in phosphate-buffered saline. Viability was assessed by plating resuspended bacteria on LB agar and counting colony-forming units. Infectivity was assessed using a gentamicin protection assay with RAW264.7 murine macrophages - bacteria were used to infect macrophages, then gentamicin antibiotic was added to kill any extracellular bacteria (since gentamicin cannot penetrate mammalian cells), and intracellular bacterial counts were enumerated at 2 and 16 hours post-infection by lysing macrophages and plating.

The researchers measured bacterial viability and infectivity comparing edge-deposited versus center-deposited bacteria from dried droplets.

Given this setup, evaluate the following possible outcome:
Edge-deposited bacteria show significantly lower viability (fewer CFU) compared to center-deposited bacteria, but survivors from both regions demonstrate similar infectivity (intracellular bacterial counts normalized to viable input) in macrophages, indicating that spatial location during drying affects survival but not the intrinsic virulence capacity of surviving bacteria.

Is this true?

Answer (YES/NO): NO